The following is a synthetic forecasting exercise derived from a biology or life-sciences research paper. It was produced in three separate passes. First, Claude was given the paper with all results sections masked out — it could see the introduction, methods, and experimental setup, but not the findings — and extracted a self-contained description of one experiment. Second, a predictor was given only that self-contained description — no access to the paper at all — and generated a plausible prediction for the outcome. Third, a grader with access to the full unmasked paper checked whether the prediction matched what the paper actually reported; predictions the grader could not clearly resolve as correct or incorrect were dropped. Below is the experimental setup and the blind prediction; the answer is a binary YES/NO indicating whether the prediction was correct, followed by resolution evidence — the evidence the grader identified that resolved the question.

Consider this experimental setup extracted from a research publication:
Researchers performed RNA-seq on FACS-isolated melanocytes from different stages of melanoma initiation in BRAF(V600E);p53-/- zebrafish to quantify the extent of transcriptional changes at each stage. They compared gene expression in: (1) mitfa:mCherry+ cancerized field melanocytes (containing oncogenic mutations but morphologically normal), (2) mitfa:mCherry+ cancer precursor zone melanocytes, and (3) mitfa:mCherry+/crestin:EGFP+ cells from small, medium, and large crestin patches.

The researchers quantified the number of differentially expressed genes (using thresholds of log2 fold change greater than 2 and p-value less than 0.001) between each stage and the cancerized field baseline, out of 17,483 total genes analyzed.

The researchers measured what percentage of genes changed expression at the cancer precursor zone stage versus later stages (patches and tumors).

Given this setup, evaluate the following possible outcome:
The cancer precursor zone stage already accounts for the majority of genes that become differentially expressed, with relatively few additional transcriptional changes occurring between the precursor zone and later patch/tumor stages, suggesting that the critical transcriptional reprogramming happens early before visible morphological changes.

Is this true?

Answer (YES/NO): NO